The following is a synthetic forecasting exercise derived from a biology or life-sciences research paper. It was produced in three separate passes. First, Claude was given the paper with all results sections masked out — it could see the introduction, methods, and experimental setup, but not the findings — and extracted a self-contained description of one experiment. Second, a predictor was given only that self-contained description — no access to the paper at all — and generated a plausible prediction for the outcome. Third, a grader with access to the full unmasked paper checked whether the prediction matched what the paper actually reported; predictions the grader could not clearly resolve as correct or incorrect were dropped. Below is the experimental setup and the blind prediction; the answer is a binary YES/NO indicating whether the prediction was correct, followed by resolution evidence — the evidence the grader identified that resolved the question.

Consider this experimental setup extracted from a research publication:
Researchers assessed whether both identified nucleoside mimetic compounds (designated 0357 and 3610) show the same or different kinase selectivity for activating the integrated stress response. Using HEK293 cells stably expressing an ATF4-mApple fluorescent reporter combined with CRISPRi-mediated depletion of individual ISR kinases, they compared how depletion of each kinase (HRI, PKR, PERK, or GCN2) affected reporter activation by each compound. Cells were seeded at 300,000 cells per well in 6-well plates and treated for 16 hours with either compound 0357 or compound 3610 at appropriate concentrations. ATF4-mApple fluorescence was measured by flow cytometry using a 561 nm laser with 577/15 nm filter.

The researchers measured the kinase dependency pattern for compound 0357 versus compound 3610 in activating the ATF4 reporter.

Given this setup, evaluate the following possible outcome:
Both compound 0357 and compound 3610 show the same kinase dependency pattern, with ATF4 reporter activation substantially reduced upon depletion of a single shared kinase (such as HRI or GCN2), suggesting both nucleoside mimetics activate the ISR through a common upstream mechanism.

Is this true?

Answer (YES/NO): YES